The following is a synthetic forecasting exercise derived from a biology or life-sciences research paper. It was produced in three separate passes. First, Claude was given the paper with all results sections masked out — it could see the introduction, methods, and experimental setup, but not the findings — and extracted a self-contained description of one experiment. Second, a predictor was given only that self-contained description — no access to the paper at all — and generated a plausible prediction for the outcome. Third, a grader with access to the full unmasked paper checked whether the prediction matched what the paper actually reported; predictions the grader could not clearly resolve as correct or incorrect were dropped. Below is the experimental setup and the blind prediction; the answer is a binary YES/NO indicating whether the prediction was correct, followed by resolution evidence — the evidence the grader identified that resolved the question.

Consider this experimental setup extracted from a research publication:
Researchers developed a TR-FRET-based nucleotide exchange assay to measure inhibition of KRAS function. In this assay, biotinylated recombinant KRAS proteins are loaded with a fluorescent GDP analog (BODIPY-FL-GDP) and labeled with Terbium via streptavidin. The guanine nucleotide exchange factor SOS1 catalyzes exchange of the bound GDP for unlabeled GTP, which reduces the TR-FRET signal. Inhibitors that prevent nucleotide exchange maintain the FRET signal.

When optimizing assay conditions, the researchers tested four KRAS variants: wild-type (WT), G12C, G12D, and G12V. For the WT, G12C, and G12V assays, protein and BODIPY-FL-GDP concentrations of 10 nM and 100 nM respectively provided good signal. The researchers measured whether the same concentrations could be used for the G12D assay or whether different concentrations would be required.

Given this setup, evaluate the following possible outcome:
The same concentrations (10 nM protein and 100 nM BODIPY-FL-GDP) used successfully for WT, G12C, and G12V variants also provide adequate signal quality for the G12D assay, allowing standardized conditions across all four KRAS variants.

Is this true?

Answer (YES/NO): NO